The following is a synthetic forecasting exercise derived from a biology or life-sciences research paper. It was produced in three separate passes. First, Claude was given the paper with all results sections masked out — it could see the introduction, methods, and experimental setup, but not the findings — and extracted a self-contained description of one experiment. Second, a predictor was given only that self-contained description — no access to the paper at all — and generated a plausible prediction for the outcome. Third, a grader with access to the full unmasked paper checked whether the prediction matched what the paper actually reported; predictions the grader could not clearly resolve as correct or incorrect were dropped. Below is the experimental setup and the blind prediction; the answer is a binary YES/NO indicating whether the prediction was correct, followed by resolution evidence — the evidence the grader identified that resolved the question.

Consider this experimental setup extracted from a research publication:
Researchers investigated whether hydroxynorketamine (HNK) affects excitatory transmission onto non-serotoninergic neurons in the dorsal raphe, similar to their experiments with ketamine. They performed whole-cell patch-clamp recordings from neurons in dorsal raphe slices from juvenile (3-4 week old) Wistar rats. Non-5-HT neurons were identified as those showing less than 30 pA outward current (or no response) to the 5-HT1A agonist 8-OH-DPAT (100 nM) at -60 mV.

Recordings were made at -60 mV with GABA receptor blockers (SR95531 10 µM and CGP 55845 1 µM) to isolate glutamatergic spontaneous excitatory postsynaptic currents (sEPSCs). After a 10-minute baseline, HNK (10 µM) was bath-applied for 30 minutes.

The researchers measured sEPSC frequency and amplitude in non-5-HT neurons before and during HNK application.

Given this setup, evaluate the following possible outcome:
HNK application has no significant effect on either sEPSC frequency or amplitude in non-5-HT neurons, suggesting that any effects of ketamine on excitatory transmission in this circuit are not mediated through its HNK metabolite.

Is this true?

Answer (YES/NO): YES